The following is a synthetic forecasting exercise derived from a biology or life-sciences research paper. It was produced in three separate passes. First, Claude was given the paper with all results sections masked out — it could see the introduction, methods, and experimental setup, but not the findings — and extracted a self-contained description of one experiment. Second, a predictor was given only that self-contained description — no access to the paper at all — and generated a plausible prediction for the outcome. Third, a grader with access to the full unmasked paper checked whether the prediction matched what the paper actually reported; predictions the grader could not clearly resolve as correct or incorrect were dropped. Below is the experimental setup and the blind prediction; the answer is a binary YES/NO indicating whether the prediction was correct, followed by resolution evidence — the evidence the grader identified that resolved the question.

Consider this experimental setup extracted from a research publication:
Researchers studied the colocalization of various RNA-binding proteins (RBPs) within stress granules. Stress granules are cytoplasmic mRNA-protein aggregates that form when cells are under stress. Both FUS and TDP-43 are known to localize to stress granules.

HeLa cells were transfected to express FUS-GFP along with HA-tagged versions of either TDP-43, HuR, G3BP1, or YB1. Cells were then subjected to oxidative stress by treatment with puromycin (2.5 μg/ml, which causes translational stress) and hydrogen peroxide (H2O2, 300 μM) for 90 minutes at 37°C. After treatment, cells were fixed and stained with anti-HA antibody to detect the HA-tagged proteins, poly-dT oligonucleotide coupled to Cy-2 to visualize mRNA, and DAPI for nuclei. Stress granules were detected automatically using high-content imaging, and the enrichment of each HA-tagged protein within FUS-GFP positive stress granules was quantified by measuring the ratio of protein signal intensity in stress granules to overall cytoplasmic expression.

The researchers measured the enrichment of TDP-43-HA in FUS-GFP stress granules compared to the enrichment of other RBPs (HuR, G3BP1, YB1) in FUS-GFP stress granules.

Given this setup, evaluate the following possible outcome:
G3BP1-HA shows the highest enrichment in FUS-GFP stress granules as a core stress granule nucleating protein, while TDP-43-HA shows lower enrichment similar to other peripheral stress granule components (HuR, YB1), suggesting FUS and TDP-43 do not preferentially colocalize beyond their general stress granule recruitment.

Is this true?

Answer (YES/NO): NO